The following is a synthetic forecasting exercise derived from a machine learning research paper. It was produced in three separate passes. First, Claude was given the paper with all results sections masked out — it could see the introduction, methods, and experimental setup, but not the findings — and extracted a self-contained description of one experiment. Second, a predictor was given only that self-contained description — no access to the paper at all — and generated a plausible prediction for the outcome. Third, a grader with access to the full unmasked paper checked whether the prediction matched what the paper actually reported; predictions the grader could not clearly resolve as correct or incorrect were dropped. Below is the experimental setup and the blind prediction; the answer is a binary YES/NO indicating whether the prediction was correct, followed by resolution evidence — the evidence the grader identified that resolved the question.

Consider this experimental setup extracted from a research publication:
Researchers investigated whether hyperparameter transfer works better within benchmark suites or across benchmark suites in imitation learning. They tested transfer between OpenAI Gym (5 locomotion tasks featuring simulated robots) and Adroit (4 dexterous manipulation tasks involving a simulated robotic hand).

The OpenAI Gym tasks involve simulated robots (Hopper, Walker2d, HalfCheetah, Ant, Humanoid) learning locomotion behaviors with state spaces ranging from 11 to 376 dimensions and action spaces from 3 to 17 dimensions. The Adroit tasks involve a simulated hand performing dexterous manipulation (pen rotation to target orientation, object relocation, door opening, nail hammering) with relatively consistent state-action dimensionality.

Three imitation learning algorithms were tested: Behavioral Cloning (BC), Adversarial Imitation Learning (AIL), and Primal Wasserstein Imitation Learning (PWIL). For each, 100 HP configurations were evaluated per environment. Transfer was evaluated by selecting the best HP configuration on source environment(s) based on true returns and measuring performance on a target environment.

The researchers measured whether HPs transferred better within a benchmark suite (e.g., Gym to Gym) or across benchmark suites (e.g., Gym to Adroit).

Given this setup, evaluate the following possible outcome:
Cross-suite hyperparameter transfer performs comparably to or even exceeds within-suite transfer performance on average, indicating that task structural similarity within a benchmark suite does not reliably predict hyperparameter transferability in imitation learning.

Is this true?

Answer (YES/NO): NO